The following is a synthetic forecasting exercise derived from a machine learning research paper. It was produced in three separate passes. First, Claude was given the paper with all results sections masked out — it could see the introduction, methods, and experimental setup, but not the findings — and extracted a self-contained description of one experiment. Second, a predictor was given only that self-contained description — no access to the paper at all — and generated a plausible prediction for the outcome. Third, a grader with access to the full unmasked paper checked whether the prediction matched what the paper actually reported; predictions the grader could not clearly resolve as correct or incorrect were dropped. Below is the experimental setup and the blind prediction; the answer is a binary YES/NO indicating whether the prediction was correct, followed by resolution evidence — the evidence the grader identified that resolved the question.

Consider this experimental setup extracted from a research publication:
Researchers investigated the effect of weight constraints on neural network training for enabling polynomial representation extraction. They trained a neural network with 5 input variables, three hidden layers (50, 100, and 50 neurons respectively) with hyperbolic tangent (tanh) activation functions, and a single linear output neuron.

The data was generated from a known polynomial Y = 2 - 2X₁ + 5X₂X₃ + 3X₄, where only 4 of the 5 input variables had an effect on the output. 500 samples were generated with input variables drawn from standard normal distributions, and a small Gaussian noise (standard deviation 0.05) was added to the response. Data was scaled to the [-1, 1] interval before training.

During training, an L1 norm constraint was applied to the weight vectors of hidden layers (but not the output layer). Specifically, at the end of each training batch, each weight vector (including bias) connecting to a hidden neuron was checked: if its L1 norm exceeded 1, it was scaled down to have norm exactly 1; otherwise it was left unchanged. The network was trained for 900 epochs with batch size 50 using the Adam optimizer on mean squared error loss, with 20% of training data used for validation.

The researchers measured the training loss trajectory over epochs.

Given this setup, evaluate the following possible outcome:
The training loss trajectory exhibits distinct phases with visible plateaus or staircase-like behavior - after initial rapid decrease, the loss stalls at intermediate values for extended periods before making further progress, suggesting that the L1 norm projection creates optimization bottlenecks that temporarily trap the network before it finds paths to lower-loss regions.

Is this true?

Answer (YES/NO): NO